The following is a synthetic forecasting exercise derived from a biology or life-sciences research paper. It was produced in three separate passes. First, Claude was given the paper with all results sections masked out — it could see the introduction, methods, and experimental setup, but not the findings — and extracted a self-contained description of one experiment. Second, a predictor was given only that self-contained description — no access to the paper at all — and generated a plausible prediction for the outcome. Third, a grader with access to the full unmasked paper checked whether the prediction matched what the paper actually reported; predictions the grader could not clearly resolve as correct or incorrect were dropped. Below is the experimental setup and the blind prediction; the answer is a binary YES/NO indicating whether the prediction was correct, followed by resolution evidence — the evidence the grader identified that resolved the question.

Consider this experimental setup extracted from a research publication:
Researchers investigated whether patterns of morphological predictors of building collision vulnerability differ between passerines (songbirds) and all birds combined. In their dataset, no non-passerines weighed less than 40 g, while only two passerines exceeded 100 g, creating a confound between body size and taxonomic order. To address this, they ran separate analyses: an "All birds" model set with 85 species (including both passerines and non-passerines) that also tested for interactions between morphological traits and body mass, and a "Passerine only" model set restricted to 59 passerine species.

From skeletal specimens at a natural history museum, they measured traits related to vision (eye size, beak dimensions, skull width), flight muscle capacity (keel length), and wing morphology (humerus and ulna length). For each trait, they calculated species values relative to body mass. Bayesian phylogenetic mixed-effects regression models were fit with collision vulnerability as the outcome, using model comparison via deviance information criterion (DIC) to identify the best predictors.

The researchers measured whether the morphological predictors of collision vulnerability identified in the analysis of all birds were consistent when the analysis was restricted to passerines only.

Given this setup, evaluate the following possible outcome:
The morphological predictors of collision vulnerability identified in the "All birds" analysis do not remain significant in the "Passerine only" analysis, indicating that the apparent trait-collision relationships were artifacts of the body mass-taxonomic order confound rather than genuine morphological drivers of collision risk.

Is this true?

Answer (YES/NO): NO